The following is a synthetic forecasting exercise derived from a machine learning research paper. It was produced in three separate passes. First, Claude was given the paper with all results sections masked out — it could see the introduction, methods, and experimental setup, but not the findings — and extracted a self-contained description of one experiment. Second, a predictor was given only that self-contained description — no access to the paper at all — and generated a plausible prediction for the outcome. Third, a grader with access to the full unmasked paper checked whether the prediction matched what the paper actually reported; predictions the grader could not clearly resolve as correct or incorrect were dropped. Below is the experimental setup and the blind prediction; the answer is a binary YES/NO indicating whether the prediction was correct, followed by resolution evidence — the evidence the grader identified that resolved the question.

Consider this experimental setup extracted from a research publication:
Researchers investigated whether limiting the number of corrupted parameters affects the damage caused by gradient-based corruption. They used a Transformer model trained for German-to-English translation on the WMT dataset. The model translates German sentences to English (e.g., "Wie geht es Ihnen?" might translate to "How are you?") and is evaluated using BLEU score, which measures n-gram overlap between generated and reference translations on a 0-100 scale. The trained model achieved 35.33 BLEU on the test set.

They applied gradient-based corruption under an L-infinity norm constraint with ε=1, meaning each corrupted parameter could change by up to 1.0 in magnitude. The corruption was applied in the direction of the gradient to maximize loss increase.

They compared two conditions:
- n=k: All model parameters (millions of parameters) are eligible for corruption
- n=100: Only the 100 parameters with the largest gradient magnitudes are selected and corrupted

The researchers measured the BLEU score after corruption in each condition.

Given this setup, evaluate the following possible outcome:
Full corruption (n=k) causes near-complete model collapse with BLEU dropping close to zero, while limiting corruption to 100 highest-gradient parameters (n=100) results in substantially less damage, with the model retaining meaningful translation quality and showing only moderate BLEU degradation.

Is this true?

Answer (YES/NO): NO